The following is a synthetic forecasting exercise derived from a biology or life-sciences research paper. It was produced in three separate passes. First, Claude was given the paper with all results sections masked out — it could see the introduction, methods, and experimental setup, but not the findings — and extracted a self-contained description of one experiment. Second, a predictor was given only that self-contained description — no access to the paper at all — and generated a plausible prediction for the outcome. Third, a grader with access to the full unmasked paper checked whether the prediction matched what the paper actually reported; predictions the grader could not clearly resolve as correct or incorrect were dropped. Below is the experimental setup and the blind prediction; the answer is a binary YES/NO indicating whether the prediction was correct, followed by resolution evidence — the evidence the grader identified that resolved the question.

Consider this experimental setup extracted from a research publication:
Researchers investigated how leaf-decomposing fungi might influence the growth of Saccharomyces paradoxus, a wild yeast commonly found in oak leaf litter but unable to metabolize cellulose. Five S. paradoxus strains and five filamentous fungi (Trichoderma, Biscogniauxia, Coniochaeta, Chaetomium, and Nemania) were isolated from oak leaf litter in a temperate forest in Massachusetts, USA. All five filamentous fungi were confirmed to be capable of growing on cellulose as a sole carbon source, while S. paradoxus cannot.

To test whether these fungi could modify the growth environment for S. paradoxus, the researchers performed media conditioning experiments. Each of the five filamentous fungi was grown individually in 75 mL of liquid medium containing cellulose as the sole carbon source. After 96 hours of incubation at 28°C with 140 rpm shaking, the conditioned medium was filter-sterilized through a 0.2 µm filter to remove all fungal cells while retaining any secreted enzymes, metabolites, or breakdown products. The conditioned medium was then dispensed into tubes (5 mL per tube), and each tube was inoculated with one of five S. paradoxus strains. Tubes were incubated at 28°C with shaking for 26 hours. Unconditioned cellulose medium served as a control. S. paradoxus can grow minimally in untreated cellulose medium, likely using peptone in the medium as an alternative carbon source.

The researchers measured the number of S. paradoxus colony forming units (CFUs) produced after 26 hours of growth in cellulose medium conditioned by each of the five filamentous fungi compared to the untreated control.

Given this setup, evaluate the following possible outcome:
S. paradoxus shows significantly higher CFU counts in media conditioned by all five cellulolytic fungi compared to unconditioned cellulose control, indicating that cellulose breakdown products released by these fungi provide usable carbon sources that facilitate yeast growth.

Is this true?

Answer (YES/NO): NO